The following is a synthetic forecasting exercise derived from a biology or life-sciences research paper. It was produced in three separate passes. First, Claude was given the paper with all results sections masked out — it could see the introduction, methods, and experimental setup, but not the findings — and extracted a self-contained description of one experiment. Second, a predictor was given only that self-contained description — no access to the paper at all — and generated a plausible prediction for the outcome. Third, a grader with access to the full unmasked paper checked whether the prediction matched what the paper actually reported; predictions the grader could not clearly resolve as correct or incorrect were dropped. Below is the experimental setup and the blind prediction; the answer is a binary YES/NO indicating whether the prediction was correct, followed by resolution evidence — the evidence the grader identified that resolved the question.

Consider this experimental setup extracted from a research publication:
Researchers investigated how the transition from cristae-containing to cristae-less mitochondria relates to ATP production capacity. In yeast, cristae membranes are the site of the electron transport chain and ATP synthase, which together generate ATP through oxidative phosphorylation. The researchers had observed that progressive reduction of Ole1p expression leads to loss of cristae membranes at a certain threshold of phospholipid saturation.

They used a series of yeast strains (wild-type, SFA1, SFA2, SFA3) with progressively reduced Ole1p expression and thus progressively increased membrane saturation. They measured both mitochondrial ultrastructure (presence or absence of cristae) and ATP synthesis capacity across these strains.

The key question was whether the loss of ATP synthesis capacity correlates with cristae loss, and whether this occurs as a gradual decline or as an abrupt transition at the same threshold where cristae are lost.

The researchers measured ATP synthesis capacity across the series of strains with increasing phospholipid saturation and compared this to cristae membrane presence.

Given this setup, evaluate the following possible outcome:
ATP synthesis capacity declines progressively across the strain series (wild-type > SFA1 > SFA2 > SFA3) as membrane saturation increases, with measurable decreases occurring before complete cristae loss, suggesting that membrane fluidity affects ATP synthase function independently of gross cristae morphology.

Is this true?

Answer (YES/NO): NO